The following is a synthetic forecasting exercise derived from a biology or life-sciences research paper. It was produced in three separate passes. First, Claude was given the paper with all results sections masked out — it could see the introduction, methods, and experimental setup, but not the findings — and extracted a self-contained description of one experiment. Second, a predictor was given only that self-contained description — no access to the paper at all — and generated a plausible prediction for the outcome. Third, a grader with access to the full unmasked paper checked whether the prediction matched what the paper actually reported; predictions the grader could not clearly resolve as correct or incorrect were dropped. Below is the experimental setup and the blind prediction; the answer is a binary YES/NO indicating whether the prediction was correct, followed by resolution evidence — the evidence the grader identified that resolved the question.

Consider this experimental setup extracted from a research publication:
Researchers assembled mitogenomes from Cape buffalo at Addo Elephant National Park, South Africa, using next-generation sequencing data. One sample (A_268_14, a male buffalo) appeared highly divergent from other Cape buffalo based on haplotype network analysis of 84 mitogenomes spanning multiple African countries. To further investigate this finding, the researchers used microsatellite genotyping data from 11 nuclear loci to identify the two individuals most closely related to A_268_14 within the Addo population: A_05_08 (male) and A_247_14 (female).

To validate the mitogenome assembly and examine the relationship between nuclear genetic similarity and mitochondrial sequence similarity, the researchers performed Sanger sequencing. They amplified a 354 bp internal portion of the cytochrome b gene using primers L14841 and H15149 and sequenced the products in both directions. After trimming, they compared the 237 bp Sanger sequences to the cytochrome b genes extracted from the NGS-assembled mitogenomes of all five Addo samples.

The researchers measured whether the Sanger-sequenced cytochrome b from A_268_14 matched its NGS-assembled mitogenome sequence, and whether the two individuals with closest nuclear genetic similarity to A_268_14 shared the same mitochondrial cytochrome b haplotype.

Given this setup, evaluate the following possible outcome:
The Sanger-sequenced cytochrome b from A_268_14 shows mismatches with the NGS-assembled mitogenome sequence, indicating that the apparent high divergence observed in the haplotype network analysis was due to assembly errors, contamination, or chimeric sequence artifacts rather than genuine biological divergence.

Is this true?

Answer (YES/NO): NO